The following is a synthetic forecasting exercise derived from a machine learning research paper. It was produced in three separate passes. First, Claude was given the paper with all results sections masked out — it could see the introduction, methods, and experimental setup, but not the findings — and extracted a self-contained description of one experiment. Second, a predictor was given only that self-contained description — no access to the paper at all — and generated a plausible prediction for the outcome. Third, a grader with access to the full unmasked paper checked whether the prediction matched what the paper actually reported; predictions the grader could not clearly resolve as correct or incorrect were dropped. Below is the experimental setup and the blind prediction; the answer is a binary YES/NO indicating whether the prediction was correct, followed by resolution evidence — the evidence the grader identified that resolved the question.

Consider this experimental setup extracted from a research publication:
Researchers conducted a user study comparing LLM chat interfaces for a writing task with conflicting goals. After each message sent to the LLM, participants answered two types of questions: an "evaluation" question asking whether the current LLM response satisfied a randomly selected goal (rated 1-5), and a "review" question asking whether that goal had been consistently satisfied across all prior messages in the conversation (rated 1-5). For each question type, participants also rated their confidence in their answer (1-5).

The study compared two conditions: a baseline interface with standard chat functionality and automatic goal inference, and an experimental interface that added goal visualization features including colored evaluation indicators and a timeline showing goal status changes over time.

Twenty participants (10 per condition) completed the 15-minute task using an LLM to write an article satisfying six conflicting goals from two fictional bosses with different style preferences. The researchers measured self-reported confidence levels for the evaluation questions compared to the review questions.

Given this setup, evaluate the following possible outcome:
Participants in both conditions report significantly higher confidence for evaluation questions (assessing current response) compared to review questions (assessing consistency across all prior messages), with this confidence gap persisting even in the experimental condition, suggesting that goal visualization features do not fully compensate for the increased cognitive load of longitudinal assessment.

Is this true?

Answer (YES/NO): NO